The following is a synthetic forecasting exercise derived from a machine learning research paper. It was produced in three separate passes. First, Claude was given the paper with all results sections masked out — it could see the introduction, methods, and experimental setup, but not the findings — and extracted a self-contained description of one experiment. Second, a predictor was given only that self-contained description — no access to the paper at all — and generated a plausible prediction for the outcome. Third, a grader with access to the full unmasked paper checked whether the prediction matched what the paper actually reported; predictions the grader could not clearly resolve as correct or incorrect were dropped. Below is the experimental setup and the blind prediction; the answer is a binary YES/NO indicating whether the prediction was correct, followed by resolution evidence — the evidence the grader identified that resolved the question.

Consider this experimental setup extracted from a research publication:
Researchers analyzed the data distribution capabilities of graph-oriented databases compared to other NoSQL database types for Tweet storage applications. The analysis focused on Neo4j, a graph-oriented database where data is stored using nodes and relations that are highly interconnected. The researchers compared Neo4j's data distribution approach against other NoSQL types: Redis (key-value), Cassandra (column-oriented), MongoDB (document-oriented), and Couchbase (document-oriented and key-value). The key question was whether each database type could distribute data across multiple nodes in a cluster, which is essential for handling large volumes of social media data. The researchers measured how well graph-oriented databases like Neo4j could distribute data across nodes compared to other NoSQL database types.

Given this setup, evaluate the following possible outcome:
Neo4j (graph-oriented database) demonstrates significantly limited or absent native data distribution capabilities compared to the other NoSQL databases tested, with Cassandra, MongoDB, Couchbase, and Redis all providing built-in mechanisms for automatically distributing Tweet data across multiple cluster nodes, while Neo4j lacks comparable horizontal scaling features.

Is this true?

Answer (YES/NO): NO